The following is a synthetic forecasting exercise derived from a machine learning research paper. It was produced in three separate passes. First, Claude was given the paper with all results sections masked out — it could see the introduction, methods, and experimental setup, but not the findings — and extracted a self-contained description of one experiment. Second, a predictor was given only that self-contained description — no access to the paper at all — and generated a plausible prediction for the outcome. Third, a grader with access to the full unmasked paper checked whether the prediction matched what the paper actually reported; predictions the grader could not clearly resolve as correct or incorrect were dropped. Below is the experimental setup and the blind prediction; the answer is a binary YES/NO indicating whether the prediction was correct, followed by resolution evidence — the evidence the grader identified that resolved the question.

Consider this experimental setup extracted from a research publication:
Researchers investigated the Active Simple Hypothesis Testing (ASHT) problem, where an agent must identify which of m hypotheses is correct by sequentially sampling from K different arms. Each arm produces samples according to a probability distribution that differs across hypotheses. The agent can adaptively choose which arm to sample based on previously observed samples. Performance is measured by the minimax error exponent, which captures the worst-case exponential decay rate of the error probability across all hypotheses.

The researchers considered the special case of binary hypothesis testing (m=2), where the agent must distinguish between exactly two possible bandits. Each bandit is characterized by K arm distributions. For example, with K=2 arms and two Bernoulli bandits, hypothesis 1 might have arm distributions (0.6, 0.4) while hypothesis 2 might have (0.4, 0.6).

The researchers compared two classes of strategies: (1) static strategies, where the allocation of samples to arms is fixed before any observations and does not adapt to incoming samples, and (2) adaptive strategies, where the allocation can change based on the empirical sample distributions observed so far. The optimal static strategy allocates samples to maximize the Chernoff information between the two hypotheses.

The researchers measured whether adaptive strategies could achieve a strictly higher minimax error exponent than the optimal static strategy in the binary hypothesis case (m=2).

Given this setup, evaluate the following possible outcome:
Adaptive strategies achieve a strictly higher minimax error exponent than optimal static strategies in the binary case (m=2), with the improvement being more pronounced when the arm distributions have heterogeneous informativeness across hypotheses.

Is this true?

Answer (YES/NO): NO